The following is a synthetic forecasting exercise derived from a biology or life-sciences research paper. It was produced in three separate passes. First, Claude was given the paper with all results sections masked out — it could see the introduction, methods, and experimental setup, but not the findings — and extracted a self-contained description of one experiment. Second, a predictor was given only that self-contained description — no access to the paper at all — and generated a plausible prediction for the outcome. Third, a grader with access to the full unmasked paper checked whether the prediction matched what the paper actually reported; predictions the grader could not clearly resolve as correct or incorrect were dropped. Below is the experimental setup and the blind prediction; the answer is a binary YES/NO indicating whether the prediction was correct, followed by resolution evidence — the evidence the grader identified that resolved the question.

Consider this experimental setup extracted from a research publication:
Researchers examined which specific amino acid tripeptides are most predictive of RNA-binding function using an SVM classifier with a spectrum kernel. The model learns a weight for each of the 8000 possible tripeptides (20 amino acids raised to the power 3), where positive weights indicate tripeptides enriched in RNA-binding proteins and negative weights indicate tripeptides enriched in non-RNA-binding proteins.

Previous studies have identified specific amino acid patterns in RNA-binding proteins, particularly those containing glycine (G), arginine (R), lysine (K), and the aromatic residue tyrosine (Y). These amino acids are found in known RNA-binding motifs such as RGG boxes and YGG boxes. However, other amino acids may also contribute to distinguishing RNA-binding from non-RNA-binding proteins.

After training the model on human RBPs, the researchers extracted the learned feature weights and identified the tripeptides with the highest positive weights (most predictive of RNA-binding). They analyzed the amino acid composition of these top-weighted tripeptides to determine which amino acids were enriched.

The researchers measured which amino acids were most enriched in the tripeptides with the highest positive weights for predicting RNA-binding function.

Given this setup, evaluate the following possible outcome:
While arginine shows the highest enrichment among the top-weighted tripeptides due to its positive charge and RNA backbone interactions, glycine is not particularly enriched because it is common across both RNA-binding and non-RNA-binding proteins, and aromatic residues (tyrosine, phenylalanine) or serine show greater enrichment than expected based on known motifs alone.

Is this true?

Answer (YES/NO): NO